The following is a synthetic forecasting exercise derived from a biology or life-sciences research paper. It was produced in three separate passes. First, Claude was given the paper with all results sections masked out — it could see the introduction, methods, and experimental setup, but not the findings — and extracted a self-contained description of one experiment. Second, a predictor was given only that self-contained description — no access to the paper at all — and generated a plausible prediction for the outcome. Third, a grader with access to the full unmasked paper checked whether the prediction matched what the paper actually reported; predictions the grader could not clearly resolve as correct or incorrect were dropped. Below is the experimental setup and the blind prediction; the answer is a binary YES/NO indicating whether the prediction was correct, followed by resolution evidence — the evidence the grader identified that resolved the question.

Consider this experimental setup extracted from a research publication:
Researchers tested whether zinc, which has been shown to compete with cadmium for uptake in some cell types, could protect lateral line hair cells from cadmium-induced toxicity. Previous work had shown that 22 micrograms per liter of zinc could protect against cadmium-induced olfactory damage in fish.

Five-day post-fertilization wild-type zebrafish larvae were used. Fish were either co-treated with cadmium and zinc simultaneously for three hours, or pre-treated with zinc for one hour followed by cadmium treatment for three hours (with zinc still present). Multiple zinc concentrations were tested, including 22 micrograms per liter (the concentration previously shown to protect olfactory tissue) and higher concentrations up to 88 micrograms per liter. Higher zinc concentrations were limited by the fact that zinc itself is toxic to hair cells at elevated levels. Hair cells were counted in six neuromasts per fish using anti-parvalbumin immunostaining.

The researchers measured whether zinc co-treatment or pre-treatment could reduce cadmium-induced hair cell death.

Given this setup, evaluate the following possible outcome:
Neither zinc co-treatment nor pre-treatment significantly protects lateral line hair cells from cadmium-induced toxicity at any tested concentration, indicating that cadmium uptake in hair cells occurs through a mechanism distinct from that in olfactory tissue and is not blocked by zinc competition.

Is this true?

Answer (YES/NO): NO